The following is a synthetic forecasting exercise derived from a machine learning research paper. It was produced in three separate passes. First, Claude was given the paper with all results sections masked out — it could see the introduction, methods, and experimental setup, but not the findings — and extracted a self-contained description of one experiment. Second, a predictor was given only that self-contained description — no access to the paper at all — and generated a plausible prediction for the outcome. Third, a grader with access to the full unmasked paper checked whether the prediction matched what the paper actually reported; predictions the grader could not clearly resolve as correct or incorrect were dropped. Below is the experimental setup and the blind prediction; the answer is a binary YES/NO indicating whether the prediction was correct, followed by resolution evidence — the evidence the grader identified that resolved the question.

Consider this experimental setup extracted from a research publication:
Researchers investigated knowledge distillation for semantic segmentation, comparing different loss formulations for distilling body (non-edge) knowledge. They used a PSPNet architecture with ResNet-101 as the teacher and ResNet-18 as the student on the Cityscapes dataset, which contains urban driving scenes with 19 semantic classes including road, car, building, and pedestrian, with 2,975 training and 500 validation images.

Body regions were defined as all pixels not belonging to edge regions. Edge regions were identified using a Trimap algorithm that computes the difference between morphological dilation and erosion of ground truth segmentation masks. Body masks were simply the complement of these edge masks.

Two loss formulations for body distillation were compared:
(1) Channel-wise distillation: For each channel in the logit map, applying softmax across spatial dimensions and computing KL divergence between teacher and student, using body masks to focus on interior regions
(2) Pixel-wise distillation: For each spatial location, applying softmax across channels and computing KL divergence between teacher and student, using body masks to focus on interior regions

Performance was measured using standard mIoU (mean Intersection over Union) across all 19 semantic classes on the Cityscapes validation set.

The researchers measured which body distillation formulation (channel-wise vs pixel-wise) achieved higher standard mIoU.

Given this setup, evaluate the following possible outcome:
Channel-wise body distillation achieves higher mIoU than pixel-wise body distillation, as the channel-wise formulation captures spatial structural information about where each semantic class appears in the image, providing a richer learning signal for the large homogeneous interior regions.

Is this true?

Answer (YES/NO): YES